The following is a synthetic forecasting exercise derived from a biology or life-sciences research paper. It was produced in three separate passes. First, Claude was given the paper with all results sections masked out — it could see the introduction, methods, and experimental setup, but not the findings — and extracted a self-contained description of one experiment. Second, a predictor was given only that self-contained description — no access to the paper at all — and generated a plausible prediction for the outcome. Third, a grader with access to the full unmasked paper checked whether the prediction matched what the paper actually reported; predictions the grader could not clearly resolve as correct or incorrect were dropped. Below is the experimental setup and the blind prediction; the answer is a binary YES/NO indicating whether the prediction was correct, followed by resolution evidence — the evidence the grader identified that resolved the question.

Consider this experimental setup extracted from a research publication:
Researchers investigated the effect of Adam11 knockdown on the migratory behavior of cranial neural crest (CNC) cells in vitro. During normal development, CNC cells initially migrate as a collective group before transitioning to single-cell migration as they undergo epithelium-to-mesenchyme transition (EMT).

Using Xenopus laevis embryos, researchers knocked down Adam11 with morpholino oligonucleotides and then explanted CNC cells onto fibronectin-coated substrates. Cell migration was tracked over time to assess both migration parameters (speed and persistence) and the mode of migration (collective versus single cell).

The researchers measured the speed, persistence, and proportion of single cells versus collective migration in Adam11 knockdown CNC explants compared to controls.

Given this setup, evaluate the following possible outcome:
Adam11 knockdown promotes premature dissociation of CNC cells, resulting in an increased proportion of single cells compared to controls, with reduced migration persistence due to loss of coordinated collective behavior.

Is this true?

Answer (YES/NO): NO